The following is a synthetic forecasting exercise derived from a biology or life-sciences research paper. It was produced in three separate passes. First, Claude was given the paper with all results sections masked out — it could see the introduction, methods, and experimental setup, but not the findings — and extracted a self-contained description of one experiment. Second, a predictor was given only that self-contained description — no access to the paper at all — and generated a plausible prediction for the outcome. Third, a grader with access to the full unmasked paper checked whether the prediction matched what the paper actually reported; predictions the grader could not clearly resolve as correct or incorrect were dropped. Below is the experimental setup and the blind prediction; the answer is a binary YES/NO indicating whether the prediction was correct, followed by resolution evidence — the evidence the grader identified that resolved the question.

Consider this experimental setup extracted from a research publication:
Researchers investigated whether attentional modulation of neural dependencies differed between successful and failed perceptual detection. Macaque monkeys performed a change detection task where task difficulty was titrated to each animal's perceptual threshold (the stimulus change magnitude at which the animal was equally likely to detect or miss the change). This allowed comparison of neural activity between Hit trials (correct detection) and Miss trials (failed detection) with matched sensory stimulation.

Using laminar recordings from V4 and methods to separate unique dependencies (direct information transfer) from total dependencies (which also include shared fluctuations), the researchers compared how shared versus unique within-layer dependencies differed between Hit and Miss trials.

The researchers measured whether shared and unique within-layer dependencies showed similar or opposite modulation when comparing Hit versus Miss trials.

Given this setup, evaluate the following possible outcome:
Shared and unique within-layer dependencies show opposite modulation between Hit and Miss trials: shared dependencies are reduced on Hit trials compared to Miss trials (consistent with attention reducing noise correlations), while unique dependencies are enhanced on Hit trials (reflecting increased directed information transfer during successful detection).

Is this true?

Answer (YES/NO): YES